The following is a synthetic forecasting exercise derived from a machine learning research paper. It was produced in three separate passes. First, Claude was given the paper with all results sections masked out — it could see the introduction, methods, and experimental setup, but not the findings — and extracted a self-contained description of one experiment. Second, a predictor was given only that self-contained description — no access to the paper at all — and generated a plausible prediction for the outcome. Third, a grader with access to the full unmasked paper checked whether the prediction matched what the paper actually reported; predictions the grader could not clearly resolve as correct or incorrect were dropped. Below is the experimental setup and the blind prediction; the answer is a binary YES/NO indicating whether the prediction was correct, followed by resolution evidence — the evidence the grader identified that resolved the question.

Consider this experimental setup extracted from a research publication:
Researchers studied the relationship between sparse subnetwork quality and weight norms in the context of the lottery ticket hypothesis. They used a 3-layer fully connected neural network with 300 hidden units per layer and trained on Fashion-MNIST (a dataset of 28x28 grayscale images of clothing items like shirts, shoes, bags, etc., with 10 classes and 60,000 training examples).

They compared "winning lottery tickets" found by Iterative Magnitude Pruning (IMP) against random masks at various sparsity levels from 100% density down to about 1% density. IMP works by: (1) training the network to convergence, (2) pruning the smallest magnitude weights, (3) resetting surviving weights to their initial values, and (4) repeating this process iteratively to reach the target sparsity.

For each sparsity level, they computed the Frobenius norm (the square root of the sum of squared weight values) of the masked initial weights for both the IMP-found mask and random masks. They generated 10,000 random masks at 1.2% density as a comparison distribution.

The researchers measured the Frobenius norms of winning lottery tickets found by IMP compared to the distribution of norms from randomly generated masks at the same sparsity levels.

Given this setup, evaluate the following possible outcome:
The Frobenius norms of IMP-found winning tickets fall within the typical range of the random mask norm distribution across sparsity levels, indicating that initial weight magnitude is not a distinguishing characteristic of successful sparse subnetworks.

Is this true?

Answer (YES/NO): NO